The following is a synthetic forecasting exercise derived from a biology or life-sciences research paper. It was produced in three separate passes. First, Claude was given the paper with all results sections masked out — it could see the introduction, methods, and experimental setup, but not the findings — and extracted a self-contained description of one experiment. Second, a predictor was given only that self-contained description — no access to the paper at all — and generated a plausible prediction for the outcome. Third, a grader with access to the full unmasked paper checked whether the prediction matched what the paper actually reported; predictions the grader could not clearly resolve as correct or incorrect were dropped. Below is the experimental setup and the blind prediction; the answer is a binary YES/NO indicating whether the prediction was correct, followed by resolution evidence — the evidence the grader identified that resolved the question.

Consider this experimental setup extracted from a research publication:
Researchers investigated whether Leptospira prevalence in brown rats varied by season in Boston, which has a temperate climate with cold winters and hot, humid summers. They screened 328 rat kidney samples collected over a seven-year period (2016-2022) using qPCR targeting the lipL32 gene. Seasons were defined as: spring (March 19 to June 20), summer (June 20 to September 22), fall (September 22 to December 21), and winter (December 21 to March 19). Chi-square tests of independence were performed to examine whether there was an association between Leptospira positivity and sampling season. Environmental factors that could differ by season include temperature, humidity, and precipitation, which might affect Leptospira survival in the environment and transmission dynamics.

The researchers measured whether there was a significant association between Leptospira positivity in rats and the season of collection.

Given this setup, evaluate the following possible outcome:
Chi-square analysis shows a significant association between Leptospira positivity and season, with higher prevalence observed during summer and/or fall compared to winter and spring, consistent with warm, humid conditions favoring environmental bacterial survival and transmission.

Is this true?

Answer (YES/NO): NO